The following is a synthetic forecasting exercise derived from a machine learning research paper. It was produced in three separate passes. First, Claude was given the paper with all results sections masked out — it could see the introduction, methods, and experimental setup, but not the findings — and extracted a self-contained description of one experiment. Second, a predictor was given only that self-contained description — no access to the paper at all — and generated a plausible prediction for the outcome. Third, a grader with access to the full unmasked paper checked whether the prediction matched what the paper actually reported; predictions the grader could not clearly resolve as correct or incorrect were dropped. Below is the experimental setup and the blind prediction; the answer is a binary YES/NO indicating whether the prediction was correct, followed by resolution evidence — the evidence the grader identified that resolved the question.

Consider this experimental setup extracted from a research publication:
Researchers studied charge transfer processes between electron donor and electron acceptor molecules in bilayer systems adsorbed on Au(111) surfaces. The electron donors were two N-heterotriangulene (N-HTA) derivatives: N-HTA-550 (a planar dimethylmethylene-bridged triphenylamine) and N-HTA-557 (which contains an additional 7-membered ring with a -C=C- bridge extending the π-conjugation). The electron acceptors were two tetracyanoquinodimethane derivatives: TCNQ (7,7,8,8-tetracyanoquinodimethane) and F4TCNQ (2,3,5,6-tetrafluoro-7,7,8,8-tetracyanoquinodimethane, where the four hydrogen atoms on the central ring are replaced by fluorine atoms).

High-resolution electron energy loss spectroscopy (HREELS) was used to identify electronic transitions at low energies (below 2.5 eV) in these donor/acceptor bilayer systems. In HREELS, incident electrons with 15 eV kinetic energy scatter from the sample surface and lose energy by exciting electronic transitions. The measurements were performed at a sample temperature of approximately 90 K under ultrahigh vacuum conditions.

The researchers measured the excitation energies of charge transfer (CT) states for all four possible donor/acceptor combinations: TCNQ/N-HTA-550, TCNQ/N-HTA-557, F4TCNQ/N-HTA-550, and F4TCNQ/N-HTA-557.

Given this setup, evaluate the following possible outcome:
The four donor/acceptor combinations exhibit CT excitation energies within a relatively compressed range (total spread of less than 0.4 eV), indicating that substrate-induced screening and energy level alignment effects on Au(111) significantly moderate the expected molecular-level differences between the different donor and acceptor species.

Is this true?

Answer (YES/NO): NO